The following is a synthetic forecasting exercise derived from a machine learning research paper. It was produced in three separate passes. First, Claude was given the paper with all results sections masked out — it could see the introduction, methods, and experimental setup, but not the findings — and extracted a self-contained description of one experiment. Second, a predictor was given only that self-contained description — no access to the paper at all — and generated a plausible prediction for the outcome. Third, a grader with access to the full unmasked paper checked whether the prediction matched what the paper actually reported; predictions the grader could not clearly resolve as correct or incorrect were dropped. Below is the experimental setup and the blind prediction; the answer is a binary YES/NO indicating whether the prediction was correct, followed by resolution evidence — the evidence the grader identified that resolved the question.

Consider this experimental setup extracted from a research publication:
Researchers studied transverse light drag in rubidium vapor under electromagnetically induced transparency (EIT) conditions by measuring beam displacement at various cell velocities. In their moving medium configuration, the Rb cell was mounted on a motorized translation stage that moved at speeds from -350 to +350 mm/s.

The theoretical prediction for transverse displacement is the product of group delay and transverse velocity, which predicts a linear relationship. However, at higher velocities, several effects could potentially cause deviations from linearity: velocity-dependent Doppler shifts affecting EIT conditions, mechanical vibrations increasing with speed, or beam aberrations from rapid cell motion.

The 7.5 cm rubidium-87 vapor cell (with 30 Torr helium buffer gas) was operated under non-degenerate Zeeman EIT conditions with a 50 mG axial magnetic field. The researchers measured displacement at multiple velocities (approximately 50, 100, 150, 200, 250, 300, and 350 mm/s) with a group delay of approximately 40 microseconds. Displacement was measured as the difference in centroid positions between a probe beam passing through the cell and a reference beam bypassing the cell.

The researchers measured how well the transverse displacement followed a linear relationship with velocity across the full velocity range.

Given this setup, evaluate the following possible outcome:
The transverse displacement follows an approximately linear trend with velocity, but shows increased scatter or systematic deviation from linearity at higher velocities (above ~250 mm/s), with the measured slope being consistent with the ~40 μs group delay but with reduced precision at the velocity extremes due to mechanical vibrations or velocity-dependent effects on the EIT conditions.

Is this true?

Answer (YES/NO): NO